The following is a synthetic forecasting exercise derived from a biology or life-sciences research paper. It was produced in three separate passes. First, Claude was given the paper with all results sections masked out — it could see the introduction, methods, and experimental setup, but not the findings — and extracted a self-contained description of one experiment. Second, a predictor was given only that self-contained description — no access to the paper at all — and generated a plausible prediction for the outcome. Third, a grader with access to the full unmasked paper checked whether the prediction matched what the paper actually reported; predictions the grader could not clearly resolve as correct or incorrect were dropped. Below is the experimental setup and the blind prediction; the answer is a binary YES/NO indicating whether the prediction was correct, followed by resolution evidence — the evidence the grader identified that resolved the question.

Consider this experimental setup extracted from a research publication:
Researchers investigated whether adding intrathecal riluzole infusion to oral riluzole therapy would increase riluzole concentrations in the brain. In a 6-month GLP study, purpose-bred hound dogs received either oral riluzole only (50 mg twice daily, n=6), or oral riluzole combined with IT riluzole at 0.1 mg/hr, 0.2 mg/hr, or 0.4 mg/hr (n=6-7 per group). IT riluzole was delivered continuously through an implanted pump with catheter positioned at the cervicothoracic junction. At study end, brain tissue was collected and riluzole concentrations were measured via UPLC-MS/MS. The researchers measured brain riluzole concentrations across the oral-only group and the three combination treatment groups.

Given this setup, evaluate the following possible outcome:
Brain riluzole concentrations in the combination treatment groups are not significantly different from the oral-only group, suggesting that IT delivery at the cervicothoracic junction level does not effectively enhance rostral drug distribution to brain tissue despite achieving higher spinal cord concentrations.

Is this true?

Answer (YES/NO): NO